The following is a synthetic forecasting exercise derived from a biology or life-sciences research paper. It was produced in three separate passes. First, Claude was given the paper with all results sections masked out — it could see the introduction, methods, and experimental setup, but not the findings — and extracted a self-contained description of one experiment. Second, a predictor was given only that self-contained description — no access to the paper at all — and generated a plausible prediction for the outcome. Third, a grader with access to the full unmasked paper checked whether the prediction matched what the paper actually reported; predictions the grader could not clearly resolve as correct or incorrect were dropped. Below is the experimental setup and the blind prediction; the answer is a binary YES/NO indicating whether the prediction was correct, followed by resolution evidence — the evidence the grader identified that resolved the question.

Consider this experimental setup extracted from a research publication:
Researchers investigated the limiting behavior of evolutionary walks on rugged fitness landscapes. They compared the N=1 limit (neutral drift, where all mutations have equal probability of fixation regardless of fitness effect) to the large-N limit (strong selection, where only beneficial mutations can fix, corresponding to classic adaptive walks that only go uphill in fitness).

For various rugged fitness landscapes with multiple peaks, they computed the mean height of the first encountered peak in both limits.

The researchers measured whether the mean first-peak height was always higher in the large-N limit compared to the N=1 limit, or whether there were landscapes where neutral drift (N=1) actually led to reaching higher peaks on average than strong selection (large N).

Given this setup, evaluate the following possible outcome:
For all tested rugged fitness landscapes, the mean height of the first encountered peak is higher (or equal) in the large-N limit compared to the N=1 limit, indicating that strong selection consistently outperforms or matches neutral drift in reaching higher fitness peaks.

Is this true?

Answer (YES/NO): NO